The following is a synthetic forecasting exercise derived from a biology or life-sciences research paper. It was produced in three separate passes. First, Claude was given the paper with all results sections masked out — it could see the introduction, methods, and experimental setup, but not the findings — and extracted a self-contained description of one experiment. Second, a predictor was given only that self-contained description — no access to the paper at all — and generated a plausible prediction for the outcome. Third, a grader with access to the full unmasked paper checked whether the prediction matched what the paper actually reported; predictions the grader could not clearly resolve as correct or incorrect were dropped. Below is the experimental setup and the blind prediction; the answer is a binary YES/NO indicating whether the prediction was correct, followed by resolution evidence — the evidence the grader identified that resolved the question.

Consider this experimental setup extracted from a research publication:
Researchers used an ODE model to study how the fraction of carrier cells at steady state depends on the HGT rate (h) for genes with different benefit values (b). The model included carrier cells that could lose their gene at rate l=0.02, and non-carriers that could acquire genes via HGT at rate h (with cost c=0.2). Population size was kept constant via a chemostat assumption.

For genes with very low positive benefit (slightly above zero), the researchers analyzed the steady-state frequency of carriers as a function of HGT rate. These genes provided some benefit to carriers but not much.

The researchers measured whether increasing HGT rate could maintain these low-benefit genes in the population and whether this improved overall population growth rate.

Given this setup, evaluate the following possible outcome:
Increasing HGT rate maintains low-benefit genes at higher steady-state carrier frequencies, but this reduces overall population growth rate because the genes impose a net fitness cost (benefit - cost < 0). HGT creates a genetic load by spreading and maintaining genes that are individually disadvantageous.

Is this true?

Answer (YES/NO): NO